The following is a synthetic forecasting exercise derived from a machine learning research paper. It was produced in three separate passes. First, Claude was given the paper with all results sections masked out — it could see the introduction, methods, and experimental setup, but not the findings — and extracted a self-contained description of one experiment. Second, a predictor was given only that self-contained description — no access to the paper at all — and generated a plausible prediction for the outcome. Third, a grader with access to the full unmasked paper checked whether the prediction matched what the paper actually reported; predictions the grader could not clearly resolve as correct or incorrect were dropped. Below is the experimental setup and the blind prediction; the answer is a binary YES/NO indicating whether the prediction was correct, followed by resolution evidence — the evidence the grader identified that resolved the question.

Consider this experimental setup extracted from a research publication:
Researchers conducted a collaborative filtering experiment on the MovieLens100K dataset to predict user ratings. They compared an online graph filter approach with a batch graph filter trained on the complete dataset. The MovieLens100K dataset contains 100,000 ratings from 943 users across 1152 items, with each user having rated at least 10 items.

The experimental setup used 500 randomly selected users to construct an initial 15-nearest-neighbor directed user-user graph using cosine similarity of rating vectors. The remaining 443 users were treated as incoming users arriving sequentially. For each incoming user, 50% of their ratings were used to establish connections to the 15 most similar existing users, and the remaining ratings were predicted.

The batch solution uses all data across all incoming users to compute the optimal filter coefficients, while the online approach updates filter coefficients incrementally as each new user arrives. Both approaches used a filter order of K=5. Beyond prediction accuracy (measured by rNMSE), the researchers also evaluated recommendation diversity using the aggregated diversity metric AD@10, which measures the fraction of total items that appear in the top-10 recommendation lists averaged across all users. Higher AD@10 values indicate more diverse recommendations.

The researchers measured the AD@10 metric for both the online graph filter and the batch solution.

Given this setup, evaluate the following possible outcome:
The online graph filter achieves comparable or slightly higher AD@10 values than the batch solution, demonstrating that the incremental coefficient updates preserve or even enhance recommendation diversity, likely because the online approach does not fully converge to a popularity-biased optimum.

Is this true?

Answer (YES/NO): YES